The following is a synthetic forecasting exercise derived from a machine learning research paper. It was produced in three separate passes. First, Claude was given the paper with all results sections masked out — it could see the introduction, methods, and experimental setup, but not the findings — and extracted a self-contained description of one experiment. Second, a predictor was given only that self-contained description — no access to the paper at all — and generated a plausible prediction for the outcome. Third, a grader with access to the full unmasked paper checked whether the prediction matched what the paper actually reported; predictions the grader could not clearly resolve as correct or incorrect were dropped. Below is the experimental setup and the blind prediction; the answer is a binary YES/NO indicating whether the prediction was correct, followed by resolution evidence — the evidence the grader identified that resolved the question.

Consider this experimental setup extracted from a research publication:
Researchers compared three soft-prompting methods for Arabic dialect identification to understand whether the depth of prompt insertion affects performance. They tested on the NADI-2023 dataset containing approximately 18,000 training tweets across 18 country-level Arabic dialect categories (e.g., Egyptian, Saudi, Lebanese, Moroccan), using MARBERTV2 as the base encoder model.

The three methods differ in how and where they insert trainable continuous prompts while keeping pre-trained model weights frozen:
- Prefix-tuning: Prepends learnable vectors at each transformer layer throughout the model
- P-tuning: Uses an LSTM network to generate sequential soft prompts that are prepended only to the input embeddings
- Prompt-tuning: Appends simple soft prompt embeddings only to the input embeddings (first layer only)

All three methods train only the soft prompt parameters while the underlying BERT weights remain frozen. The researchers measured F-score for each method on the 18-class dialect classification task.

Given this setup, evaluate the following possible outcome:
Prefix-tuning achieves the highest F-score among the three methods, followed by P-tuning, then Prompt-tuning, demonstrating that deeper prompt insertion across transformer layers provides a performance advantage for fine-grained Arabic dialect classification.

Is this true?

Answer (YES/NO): NO